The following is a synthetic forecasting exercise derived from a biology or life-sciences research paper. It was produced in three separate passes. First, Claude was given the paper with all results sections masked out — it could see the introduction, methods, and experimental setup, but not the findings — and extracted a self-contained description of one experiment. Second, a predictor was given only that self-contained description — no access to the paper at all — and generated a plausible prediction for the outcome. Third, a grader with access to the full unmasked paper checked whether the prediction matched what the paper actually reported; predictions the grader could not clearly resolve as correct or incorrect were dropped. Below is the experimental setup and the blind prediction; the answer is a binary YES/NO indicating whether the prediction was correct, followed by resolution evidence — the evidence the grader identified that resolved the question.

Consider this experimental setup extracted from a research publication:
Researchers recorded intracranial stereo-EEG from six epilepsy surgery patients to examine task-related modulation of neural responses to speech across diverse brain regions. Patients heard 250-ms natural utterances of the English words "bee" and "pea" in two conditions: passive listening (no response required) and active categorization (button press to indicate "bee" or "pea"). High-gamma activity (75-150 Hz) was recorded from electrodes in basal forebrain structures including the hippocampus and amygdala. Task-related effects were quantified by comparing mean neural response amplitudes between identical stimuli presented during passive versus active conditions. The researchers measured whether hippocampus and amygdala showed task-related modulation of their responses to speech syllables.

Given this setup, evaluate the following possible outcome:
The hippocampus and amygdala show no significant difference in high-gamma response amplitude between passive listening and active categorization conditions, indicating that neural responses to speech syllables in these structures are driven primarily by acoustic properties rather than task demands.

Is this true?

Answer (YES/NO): NO